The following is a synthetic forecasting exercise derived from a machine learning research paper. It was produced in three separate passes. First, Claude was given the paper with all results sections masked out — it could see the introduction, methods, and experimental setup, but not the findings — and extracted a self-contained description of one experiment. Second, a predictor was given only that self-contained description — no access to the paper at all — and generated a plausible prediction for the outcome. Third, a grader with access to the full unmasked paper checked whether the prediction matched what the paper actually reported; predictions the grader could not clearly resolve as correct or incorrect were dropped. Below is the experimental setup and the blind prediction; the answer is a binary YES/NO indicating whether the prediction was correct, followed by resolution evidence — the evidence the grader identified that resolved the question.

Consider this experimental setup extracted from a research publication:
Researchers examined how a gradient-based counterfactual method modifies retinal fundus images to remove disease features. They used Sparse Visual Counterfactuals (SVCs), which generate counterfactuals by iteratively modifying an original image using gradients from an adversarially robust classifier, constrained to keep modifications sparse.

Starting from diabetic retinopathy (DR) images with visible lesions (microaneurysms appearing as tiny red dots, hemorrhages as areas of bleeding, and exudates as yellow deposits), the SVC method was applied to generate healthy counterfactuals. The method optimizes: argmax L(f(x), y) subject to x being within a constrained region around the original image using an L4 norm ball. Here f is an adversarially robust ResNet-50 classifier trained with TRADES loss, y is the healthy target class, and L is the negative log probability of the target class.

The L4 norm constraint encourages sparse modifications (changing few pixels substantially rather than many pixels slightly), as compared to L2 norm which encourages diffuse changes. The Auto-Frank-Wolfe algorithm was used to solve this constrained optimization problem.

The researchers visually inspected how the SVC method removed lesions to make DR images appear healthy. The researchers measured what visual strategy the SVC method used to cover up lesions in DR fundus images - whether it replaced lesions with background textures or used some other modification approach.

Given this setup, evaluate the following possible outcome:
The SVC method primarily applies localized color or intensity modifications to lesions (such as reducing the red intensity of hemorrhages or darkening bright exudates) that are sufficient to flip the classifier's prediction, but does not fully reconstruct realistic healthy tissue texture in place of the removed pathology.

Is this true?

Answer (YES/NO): NO